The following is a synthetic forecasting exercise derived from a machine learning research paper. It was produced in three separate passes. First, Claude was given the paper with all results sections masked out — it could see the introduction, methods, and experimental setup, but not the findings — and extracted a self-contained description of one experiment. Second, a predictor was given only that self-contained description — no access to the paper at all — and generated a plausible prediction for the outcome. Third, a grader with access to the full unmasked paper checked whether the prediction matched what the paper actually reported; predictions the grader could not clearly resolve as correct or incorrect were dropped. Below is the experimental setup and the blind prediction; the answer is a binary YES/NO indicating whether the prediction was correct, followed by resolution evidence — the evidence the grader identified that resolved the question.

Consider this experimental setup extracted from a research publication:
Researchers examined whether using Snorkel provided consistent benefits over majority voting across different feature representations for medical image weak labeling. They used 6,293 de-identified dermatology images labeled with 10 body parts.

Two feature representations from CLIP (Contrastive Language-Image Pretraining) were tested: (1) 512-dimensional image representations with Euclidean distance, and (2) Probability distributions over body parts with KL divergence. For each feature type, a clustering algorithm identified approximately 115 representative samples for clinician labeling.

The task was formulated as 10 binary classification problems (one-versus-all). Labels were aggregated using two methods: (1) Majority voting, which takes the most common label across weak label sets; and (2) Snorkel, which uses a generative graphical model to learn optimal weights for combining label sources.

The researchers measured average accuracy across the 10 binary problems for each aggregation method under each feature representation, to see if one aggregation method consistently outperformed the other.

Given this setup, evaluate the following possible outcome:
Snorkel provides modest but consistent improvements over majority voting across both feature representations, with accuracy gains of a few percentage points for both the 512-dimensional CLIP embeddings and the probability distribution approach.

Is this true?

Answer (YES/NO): NO